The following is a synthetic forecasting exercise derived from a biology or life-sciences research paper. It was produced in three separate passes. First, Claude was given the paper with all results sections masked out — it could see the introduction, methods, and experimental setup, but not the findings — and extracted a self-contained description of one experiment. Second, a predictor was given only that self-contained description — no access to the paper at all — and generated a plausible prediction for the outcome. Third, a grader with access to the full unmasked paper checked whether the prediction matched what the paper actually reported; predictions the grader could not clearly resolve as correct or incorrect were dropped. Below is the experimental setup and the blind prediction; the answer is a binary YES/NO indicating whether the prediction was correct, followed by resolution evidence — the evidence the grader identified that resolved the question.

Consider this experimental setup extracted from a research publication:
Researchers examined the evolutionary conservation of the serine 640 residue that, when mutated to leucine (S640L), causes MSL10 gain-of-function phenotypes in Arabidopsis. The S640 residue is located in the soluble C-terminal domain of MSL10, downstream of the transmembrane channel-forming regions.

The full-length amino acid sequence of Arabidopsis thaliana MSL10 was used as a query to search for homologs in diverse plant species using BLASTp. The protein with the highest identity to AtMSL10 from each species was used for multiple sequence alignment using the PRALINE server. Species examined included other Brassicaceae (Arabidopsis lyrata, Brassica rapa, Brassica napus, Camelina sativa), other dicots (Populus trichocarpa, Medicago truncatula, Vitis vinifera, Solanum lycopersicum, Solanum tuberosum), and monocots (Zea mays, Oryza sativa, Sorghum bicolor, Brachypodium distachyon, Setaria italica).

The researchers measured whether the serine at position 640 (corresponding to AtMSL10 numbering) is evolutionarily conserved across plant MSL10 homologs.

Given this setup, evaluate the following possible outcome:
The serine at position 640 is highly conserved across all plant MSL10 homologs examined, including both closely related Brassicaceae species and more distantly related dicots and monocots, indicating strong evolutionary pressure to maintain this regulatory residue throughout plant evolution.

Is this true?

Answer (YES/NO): NO